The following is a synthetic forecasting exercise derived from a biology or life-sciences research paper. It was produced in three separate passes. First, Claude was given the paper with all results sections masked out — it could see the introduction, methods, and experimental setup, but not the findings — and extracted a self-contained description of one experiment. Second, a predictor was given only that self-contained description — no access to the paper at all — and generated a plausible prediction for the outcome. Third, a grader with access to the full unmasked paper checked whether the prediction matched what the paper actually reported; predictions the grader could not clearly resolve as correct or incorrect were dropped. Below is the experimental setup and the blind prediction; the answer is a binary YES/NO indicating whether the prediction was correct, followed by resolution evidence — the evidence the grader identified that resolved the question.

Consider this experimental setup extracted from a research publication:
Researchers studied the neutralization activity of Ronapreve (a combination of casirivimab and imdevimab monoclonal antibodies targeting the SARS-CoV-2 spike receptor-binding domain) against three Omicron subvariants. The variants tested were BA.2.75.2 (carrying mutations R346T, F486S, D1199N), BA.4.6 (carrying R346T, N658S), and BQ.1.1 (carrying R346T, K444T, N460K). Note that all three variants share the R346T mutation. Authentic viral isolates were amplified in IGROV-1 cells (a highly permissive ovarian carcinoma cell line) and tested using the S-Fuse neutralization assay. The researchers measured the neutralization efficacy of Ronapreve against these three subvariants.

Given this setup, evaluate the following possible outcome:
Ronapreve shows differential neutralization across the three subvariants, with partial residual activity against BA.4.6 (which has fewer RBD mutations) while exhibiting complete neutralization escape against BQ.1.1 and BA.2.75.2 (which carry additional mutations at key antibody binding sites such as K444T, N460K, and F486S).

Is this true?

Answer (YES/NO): YES